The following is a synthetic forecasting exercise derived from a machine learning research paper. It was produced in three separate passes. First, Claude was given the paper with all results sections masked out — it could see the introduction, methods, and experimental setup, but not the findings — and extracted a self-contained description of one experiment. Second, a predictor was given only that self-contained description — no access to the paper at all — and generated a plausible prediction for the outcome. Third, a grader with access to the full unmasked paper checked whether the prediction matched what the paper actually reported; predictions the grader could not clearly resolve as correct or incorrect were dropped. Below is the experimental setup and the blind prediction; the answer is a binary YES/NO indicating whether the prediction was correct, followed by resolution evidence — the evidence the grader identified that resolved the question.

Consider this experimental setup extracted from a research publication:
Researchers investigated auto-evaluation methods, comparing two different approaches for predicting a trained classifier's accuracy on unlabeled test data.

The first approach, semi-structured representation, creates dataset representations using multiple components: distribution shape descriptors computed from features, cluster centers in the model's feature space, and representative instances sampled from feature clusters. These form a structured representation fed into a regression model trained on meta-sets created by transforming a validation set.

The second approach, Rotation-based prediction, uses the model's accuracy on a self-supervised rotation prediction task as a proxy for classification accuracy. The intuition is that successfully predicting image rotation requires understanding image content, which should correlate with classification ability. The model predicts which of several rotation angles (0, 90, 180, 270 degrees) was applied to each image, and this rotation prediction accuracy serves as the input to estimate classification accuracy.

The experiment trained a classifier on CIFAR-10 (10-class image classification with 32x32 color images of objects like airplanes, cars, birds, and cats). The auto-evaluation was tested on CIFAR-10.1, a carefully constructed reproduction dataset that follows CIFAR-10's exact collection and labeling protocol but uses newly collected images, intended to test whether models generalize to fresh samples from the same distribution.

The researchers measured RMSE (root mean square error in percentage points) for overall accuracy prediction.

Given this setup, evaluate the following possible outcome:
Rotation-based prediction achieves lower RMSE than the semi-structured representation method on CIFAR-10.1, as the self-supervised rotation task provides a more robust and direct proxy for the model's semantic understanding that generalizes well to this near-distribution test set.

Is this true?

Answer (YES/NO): NO